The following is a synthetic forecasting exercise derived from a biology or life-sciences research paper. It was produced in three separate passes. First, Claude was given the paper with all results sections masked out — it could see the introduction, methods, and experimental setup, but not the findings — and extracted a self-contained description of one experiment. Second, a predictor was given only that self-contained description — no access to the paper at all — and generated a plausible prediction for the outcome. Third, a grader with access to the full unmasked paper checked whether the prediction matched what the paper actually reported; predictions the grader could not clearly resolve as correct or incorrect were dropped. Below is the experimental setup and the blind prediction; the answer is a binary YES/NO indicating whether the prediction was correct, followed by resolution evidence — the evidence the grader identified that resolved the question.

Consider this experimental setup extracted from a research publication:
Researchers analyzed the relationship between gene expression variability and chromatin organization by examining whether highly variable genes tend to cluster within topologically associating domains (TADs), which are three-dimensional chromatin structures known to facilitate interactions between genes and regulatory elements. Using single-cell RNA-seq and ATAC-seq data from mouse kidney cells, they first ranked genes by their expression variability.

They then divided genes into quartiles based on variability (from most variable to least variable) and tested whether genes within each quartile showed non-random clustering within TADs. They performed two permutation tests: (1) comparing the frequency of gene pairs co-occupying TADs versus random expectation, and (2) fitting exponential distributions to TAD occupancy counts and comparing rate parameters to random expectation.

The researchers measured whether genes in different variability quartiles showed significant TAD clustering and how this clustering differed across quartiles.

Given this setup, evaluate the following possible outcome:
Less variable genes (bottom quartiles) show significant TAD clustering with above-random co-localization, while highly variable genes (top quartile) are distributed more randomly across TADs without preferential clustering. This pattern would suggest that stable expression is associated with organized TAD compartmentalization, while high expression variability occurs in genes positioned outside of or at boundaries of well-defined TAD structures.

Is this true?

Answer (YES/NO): NO